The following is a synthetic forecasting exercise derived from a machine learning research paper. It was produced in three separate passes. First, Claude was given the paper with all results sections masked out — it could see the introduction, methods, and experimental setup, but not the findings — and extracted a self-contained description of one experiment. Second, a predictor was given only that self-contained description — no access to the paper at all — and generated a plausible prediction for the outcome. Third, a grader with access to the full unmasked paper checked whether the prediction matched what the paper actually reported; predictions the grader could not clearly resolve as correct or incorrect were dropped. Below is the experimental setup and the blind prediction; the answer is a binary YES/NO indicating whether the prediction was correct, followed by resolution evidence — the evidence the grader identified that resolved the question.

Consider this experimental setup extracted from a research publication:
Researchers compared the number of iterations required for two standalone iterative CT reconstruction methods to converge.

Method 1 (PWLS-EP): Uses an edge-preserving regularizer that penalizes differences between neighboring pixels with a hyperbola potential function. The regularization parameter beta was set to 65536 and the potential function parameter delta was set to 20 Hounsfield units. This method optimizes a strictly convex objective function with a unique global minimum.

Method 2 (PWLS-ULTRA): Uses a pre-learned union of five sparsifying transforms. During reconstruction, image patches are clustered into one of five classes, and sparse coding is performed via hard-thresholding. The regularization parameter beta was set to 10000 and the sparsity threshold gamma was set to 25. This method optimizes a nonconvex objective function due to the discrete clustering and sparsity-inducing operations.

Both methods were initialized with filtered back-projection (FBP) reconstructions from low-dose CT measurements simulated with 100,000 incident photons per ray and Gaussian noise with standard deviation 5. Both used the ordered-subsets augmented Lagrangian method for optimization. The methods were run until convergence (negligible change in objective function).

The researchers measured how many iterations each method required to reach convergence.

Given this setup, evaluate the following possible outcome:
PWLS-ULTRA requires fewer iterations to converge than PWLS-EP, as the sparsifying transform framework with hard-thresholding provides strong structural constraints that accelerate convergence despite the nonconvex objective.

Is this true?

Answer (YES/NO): NO